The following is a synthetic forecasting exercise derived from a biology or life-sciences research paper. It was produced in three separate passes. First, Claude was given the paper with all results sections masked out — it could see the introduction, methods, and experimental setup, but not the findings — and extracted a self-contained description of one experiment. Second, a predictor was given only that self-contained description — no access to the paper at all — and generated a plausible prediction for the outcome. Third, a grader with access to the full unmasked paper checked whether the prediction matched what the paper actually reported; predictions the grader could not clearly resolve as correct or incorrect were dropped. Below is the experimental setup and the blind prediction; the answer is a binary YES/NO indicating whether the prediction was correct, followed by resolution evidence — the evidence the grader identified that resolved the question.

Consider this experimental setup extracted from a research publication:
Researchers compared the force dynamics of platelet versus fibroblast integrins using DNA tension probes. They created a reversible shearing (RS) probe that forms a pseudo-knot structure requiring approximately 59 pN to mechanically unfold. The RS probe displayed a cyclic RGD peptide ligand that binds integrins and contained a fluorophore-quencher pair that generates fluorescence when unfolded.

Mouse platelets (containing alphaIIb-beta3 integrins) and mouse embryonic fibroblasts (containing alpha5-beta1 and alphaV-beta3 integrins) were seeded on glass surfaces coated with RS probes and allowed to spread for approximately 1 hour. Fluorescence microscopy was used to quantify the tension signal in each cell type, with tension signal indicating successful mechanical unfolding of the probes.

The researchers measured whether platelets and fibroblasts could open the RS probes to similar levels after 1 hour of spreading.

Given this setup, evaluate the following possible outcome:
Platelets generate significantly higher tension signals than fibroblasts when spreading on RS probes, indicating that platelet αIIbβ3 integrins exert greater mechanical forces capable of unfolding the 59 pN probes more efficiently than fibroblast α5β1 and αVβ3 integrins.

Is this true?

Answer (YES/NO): NO